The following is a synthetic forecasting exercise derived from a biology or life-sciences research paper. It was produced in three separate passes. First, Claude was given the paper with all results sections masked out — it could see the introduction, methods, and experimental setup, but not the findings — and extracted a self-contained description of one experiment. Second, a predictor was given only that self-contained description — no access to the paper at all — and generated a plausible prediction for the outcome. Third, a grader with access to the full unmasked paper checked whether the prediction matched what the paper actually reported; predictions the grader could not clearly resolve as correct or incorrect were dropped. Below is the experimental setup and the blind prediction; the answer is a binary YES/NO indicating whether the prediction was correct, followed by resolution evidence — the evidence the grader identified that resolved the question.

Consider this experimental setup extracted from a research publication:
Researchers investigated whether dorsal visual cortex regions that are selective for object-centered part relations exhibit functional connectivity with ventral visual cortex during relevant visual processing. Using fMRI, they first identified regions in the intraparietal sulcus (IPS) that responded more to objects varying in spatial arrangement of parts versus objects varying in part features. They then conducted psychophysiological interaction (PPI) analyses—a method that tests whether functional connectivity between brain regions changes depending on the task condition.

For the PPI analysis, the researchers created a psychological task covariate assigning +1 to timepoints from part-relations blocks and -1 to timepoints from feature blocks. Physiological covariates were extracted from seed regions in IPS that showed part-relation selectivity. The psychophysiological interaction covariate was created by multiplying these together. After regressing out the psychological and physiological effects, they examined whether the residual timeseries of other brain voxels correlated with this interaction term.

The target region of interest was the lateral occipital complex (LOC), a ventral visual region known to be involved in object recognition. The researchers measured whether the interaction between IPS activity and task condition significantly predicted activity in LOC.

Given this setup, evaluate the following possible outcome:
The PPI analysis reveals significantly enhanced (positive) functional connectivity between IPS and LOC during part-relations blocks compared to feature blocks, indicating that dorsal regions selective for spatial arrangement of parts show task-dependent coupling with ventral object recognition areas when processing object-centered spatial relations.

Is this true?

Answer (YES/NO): YES